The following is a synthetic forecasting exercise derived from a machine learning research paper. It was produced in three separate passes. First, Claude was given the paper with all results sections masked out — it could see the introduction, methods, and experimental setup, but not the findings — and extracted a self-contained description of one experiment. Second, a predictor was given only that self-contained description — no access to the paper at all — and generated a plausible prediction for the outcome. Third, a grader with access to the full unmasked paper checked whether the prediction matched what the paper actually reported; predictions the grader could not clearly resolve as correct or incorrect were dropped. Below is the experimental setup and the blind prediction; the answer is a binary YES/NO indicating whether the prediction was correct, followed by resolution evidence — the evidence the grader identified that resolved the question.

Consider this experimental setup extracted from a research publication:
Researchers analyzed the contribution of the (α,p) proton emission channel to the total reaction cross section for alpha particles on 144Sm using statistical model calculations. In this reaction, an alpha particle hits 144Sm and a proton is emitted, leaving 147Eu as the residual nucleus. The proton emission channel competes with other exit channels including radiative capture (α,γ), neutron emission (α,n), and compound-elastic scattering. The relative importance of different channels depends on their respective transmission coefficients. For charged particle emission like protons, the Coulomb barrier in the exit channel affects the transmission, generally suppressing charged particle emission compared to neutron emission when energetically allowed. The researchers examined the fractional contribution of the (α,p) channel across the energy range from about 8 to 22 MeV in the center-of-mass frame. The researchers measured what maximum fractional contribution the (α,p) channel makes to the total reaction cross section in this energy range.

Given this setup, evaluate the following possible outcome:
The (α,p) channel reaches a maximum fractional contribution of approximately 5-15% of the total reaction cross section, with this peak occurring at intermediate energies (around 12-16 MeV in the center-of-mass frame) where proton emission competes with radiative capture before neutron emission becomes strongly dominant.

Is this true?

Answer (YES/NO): NO